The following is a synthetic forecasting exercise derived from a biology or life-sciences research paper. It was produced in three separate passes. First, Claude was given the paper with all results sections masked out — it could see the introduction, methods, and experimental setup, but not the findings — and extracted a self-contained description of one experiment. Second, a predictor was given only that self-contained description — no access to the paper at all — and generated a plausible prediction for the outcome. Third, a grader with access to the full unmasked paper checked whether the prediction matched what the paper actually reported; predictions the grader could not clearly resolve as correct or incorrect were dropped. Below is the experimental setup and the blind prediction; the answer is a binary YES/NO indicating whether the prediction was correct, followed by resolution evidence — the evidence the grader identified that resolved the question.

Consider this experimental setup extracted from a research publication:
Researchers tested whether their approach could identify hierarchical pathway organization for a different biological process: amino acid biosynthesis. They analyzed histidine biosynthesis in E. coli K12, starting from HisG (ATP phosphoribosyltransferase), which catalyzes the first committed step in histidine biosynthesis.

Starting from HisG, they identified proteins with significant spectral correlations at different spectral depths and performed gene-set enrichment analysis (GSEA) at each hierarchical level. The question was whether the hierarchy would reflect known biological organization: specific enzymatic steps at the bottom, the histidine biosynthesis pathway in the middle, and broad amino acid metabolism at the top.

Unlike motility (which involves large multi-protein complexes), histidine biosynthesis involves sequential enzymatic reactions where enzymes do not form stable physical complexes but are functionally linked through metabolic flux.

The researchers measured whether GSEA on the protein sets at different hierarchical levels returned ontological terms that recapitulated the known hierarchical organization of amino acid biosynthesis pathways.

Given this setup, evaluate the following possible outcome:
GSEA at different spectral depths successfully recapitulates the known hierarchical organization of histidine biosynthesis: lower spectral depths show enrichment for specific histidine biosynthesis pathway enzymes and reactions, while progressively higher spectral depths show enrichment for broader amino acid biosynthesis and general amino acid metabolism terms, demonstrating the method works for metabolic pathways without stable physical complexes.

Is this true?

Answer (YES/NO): NO